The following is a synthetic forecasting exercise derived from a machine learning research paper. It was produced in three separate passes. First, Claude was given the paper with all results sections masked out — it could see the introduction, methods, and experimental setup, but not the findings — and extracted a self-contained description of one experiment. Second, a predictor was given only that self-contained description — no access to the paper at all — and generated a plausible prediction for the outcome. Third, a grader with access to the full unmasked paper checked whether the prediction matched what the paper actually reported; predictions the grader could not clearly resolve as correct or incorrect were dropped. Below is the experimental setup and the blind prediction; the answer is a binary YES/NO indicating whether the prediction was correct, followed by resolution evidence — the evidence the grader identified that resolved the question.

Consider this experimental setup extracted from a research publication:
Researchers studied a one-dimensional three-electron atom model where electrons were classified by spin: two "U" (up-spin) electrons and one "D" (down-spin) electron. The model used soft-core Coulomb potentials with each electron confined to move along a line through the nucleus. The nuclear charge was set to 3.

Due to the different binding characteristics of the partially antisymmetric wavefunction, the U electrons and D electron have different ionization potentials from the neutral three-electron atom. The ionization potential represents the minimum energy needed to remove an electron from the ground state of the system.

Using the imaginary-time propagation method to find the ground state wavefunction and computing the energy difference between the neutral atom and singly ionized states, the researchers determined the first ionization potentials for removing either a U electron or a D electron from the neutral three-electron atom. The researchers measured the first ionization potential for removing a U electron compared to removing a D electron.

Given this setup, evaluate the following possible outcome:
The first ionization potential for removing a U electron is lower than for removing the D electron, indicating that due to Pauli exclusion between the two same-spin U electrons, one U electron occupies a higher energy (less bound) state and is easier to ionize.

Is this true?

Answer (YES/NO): YES